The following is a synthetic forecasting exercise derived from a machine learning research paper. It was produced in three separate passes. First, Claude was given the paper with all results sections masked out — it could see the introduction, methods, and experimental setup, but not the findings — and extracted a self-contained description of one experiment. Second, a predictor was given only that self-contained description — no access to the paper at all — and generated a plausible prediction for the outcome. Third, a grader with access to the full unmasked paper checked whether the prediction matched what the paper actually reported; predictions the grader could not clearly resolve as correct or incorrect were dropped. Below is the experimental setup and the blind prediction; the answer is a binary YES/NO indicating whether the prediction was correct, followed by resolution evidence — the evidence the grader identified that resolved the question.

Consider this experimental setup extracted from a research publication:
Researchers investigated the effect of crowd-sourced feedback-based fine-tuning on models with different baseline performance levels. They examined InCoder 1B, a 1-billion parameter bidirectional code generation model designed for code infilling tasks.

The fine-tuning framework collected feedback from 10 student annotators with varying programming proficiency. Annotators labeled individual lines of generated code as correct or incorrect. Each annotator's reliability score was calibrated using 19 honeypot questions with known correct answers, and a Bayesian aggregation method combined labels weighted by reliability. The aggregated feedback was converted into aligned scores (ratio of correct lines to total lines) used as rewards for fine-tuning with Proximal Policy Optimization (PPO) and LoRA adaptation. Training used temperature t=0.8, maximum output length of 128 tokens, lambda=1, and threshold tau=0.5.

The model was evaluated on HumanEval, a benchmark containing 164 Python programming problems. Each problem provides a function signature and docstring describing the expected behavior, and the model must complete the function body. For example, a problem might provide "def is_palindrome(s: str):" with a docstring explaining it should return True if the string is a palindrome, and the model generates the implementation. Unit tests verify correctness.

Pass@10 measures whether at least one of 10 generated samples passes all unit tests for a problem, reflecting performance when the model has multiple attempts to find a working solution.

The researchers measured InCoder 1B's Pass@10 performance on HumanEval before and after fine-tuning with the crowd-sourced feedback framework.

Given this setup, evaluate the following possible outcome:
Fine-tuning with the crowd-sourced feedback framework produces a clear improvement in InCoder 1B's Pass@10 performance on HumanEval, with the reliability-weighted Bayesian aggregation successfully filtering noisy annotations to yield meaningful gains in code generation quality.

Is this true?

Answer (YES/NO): NO